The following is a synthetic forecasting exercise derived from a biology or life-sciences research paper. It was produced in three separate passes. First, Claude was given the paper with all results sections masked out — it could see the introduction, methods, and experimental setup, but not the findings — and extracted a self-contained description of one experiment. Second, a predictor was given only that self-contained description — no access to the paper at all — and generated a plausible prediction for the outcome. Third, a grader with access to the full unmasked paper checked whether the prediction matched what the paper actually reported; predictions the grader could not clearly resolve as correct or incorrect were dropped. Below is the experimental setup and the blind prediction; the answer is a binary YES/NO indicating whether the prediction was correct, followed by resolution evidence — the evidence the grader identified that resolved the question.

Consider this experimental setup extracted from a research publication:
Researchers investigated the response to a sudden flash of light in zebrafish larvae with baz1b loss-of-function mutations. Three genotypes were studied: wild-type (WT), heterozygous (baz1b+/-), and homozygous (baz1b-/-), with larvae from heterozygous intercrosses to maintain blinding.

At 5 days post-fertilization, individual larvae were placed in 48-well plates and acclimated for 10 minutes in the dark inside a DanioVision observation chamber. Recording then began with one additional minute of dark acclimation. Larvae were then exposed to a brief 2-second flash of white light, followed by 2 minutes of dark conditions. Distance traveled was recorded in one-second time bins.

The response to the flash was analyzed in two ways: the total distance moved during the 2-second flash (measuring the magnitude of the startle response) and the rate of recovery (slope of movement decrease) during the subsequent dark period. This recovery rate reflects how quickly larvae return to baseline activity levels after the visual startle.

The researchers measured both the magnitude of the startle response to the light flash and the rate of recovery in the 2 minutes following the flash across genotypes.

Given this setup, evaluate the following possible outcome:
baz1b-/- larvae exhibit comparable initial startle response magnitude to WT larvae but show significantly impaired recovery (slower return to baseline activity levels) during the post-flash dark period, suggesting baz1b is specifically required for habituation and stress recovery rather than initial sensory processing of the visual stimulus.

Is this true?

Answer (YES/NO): NO